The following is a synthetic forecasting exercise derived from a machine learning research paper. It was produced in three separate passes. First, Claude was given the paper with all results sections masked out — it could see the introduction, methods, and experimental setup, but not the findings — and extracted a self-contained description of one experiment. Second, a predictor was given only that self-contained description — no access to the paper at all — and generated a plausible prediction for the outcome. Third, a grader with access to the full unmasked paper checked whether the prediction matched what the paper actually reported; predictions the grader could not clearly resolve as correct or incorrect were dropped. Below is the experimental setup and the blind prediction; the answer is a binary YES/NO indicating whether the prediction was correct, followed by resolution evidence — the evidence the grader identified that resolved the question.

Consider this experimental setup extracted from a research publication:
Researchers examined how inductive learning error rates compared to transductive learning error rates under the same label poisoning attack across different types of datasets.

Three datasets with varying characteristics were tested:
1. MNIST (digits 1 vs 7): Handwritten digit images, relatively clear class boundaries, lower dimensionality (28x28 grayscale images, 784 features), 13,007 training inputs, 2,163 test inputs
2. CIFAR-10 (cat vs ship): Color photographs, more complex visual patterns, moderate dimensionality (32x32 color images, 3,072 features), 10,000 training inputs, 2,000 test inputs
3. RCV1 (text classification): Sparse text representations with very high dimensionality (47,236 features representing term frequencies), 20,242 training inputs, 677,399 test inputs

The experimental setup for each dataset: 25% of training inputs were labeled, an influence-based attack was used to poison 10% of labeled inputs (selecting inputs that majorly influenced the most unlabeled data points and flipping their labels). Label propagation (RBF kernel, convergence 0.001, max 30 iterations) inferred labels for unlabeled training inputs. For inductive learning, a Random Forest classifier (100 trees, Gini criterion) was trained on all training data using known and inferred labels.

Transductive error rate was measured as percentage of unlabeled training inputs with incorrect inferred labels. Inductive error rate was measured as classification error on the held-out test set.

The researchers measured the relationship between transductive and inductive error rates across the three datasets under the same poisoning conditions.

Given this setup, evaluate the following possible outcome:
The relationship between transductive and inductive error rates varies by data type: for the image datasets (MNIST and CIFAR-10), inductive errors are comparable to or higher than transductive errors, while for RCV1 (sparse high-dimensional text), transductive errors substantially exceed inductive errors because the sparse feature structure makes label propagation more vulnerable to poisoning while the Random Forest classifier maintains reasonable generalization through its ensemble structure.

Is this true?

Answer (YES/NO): NO